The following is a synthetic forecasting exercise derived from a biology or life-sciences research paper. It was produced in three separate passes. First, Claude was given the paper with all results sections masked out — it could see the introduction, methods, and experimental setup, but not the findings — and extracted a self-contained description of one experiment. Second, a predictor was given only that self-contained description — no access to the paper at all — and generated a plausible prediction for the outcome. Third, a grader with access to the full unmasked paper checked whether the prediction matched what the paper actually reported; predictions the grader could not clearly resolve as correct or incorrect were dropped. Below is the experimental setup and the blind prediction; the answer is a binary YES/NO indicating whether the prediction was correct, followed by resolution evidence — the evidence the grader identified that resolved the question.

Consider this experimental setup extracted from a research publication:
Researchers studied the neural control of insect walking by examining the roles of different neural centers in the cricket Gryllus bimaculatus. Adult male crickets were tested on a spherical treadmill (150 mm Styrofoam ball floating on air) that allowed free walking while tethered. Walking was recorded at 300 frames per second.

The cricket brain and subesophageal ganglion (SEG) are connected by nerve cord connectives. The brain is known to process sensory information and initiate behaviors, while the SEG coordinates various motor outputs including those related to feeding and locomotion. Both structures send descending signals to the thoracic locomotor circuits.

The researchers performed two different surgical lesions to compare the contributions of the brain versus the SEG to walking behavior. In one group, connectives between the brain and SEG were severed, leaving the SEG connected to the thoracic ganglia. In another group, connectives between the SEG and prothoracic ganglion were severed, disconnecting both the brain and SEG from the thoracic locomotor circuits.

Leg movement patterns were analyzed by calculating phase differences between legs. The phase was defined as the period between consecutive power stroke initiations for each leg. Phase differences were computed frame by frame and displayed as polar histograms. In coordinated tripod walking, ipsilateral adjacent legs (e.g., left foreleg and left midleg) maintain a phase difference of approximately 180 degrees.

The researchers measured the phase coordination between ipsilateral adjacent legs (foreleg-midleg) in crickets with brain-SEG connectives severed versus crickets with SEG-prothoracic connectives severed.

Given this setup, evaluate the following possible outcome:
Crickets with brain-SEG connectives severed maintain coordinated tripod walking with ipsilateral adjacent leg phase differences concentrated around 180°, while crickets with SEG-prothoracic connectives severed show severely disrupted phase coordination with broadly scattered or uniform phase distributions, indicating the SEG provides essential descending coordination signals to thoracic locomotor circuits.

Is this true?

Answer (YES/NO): YES